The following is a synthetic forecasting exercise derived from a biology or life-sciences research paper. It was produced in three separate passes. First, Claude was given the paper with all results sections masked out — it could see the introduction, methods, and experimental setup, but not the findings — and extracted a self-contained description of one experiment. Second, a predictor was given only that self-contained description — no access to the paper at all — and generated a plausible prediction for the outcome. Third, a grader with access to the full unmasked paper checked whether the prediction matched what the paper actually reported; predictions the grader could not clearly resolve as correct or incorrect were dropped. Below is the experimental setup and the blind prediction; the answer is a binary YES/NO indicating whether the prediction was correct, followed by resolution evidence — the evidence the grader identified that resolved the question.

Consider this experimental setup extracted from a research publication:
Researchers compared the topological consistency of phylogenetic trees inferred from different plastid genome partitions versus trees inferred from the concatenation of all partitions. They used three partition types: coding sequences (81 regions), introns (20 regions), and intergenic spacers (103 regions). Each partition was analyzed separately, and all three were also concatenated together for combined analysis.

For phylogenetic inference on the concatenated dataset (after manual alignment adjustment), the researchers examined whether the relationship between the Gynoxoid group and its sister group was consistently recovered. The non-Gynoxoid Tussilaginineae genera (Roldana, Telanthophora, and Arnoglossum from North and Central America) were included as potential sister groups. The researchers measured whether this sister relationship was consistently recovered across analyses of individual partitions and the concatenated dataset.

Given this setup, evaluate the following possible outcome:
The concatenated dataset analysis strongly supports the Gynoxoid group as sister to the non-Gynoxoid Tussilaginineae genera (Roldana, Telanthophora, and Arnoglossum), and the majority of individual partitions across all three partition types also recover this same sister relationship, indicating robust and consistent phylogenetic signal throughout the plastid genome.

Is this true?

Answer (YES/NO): NO